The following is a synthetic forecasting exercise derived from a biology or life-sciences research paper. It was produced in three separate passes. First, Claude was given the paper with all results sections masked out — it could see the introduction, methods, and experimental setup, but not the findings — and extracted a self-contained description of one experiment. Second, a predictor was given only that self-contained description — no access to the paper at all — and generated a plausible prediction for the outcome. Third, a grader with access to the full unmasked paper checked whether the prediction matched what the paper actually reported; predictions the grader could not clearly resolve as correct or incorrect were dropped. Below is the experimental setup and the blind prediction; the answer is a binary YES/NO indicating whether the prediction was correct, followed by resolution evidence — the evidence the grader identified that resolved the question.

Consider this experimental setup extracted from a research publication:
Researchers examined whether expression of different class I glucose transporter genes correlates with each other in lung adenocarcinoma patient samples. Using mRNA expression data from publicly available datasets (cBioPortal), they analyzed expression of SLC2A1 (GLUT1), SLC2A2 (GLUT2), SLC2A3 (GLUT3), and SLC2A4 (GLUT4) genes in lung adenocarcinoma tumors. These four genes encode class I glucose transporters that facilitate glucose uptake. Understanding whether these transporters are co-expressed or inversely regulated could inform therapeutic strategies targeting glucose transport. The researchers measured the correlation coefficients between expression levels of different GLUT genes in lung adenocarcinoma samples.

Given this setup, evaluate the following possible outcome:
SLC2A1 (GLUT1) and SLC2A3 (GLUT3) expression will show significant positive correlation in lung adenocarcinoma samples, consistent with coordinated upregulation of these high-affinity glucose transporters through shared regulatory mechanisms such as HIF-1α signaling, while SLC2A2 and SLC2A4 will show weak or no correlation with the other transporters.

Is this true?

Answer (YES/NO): NO